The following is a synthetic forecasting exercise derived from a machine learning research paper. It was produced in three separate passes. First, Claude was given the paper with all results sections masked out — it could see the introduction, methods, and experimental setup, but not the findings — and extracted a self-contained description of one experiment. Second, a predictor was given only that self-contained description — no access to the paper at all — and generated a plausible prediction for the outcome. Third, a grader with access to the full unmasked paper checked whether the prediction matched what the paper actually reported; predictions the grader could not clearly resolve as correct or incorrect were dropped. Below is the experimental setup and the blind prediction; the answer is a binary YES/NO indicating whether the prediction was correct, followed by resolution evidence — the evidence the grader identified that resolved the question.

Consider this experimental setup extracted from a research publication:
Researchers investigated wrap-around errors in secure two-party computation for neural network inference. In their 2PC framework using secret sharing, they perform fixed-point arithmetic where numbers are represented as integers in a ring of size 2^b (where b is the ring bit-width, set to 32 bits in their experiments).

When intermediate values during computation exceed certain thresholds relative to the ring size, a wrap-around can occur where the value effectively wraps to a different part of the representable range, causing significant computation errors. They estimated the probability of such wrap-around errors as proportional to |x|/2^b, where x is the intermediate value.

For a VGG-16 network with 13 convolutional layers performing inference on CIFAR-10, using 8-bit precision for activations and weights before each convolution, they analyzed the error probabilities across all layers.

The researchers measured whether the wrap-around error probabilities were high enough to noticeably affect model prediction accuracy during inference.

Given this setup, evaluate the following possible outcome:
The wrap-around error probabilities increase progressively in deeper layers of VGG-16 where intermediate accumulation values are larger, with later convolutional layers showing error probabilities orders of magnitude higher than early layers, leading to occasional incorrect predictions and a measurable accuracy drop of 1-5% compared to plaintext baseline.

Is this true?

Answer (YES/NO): NO